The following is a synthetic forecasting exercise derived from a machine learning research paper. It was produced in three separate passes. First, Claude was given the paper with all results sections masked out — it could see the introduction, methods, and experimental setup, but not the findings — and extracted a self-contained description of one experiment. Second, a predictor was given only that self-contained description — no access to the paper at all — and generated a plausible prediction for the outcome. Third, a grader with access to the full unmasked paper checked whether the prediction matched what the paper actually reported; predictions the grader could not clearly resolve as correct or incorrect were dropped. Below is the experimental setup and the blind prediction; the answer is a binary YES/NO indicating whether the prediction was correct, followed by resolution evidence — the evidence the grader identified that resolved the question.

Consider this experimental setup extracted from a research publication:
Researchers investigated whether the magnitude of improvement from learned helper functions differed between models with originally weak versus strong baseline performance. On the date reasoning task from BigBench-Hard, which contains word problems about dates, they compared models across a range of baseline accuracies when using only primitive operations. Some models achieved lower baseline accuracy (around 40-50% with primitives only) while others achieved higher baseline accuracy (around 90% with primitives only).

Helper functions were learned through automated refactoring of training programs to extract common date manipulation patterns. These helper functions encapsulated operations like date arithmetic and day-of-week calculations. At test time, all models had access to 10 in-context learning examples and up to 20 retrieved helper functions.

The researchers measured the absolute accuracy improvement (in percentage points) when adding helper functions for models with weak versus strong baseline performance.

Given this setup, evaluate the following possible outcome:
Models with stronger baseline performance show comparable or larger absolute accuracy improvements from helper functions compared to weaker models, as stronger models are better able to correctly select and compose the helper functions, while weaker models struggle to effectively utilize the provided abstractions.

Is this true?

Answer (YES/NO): NO